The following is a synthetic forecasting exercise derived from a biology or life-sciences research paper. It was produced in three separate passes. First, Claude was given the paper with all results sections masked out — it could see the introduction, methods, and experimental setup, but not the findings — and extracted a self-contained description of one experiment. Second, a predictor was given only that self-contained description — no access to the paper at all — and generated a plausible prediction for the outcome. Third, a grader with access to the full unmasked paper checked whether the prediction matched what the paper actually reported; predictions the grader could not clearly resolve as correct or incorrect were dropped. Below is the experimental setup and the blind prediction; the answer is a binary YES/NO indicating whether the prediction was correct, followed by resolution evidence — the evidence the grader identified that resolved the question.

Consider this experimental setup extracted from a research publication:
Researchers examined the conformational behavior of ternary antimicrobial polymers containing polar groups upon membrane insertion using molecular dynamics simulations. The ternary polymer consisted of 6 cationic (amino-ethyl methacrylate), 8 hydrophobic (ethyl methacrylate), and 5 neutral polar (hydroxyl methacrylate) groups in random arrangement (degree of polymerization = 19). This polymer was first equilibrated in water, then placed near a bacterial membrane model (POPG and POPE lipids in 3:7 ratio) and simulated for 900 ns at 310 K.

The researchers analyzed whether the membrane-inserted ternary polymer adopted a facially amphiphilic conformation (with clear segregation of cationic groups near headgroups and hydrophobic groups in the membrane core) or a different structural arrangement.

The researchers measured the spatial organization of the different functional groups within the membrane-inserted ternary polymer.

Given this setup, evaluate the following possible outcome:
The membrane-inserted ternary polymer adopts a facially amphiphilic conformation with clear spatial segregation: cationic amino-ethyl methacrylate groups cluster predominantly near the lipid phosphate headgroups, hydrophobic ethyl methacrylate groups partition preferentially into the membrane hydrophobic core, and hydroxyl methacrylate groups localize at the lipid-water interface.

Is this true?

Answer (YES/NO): NO